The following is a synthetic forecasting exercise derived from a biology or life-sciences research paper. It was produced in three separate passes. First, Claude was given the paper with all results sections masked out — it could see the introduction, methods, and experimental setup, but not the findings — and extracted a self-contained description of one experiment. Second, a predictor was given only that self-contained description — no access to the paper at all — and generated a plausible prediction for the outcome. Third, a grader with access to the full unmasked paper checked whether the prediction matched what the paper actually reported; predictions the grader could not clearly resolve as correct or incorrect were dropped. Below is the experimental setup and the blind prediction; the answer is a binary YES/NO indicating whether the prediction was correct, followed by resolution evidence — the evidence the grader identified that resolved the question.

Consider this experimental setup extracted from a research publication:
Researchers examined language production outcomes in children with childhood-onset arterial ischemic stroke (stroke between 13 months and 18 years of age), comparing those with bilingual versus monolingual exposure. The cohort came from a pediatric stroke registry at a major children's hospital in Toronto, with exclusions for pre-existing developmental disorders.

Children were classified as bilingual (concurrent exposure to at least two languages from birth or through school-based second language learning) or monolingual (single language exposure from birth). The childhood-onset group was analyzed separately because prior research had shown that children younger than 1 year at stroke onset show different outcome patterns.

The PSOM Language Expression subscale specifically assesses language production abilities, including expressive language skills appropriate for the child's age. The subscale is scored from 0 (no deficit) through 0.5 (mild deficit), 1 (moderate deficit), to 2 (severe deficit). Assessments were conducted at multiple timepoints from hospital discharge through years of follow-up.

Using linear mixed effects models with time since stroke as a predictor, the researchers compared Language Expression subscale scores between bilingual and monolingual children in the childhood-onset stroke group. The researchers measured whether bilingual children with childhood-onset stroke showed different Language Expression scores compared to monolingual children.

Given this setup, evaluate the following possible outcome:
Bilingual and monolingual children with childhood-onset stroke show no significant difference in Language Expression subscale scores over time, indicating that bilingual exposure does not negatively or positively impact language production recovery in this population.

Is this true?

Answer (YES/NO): NO